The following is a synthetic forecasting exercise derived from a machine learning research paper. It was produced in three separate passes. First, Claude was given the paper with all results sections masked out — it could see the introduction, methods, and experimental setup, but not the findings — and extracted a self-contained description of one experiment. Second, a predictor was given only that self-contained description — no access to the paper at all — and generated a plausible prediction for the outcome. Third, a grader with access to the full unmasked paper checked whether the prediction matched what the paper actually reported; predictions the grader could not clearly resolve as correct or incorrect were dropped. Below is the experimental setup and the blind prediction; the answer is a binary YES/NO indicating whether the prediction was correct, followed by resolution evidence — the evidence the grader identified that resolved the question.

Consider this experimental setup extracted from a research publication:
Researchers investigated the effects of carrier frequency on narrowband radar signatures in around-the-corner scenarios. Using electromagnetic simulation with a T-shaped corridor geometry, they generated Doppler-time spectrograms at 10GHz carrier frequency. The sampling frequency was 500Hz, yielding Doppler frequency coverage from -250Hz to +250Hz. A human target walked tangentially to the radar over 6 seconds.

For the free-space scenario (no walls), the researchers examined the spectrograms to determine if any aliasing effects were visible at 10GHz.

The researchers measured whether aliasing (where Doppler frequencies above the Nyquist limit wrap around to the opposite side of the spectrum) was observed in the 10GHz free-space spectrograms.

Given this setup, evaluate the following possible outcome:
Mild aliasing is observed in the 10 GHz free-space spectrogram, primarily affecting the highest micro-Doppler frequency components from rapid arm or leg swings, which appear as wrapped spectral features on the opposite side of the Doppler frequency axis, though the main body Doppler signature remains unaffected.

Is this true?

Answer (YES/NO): YES